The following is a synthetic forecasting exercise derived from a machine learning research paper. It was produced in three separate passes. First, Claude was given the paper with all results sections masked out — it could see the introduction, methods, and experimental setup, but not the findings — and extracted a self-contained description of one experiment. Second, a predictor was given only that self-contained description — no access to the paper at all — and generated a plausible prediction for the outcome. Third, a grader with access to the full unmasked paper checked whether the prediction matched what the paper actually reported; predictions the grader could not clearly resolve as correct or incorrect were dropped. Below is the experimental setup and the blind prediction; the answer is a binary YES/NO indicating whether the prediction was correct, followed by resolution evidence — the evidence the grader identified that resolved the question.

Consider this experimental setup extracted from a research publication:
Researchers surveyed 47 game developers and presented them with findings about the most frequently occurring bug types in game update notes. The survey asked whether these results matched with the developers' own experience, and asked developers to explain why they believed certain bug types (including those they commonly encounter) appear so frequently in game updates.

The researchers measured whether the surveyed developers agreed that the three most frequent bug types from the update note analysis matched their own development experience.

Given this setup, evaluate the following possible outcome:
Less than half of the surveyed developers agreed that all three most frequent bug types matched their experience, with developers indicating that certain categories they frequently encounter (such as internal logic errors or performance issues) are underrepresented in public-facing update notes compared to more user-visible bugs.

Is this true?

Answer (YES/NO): NO